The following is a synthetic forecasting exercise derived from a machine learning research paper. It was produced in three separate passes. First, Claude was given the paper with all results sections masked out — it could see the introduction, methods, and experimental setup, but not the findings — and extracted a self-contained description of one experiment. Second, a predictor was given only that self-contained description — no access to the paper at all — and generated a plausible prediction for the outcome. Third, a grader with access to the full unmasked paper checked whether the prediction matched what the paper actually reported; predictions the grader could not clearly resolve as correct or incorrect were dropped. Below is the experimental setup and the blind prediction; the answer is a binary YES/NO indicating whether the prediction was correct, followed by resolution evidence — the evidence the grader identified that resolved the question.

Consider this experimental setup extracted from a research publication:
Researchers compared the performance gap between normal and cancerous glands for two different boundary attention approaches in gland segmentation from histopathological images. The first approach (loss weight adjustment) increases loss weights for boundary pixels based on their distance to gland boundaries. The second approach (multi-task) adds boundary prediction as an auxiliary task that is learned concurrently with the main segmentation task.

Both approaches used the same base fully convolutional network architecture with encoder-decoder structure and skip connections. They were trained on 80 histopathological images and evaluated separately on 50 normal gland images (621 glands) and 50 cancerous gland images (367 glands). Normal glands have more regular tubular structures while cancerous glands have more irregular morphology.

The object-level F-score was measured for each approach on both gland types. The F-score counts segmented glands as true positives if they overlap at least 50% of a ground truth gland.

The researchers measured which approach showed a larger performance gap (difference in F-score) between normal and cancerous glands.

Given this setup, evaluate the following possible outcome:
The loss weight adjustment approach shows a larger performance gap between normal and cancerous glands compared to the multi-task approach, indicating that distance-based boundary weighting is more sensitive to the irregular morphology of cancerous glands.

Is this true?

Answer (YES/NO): NO